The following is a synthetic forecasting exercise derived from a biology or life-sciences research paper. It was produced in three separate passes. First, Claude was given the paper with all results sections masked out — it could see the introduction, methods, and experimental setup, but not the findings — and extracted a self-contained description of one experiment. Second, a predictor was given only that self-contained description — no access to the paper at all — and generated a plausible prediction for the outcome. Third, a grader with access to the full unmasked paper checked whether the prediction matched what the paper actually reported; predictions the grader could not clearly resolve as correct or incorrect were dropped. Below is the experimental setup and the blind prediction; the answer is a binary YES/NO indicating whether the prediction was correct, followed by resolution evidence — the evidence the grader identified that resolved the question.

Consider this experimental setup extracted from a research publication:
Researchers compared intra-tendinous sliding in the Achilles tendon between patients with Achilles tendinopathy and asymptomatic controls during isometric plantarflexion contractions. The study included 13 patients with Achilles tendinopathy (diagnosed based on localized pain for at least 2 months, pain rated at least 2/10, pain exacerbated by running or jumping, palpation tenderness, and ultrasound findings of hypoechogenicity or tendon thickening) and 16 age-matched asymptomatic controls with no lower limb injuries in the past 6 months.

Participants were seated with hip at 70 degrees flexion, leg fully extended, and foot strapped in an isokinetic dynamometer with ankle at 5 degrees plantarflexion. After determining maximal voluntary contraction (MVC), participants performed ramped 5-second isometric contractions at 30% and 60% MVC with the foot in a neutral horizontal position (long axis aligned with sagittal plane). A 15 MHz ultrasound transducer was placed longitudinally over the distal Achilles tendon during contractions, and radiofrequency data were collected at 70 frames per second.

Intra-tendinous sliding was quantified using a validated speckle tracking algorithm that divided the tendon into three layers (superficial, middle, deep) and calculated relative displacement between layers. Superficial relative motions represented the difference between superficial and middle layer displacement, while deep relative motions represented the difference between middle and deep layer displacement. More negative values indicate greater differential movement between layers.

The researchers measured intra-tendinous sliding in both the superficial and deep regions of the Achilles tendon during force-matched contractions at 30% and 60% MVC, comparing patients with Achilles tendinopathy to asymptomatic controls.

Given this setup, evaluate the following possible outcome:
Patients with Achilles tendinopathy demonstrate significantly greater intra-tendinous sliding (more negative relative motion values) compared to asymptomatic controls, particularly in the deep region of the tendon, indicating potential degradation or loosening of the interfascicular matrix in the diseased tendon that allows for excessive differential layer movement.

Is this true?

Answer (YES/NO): NO